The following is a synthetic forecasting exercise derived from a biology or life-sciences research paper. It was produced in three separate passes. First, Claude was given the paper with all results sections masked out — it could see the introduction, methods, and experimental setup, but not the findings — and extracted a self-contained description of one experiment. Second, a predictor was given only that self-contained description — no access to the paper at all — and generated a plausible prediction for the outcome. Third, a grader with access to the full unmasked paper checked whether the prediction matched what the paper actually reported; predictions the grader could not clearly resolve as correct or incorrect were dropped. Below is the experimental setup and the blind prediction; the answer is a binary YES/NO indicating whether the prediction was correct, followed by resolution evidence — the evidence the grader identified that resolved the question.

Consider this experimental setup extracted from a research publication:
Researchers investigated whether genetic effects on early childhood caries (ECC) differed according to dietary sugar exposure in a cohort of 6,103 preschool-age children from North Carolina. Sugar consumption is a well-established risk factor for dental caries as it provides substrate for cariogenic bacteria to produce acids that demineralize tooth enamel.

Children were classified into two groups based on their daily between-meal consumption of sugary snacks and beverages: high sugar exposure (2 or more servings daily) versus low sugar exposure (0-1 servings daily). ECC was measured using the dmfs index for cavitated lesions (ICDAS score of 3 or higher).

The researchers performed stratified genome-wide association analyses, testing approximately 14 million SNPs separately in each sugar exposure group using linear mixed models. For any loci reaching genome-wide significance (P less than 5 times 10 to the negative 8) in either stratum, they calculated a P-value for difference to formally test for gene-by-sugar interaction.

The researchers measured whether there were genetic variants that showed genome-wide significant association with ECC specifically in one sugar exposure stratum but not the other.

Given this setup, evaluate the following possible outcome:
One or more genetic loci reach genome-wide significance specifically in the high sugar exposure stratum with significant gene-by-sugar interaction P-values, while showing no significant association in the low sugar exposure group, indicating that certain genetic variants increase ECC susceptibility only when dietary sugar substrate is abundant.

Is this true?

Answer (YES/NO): YES